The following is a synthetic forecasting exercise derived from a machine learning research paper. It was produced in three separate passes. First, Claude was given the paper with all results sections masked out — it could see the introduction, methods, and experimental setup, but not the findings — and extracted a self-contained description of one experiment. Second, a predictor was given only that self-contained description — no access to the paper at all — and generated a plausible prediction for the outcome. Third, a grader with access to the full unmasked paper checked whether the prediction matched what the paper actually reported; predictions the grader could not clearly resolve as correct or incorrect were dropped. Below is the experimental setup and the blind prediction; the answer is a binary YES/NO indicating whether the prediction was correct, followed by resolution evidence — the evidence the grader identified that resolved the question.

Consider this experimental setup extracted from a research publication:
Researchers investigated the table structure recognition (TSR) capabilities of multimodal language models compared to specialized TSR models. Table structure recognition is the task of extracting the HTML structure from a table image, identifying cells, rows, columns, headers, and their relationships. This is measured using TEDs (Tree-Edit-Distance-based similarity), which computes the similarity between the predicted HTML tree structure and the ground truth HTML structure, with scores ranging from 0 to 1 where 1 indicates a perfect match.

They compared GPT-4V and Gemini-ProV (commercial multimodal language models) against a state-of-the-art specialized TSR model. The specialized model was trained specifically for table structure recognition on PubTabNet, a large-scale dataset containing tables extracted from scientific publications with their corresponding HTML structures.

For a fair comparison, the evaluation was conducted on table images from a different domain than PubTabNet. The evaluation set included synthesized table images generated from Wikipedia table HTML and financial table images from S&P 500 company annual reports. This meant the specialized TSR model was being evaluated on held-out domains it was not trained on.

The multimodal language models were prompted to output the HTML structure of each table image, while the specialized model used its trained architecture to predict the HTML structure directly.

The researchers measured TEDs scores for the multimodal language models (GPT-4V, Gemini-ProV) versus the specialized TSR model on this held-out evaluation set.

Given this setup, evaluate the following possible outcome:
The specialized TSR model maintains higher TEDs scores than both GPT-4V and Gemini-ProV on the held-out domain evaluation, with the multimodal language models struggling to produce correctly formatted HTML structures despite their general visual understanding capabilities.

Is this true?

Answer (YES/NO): YES